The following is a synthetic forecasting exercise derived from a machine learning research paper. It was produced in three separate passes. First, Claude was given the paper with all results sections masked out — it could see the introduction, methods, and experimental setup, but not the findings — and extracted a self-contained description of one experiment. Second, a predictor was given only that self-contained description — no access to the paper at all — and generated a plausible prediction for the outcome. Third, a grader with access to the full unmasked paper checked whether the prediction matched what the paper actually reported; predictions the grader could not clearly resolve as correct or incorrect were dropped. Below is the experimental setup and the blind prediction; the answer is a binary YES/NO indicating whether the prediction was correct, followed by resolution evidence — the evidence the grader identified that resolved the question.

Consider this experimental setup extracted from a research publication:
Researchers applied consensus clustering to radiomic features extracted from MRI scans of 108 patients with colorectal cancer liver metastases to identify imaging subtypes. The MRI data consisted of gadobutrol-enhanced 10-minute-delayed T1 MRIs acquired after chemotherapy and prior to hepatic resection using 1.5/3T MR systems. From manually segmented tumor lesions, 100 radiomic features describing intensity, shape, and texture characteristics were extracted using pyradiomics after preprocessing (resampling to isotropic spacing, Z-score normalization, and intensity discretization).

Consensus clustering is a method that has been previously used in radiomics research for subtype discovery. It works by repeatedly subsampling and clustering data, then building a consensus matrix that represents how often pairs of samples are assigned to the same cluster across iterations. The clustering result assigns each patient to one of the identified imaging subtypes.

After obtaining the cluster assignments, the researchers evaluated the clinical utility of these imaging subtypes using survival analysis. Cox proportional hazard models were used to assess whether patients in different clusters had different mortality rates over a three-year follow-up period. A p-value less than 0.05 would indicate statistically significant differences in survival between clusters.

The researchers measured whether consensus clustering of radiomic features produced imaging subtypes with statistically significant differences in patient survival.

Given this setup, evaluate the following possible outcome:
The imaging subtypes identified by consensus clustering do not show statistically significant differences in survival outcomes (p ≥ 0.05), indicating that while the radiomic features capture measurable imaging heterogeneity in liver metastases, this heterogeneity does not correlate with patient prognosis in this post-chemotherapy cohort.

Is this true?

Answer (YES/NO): NO